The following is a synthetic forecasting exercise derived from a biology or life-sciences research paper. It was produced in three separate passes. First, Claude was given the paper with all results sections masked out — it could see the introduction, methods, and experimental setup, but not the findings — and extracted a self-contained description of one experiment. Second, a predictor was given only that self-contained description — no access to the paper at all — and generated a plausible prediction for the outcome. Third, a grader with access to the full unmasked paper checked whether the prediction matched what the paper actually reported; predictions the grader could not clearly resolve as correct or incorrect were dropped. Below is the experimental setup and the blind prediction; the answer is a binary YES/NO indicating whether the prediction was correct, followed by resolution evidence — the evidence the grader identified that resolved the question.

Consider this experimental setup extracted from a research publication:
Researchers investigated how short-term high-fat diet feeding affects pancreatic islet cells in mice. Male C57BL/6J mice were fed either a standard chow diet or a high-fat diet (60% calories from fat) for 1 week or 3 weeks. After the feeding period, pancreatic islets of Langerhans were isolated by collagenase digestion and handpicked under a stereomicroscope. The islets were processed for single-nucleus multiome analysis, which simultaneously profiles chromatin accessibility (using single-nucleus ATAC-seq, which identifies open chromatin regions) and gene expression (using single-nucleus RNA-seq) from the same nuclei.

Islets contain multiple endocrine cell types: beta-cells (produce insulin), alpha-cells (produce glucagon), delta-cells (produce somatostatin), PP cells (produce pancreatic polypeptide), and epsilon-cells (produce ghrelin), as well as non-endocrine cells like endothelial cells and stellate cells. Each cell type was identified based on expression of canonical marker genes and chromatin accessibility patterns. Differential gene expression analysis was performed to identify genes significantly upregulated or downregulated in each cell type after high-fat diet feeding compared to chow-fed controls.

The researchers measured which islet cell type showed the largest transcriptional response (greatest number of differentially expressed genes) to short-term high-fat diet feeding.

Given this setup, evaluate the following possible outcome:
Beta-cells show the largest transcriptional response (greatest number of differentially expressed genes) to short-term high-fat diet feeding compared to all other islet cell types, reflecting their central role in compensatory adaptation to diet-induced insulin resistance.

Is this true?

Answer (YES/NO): YES